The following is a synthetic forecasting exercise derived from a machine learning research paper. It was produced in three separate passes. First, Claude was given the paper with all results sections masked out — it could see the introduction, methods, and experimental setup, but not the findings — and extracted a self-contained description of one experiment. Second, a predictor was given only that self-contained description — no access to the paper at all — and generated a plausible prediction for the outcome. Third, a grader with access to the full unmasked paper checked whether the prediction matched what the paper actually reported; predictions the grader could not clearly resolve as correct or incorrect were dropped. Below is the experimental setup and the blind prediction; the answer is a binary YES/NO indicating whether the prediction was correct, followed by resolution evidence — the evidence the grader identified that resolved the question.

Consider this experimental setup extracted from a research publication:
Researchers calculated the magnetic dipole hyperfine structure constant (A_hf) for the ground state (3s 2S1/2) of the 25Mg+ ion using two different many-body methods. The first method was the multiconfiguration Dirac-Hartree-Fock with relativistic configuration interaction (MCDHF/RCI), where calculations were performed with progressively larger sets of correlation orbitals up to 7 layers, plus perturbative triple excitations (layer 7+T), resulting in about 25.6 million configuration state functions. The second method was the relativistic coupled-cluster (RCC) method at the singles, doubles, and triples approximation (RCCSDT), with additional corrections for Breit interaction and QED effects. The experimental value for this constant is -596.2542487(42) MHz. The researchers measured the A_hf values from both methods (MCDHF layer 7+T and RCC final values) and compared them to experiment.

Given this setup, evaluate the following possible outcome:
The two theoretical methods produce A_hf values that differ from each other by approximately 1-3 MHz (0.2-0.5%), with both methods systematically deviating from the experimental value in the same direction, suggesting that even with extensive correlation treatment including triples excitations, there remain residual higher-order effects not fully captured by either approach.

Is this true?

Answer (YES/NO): NO